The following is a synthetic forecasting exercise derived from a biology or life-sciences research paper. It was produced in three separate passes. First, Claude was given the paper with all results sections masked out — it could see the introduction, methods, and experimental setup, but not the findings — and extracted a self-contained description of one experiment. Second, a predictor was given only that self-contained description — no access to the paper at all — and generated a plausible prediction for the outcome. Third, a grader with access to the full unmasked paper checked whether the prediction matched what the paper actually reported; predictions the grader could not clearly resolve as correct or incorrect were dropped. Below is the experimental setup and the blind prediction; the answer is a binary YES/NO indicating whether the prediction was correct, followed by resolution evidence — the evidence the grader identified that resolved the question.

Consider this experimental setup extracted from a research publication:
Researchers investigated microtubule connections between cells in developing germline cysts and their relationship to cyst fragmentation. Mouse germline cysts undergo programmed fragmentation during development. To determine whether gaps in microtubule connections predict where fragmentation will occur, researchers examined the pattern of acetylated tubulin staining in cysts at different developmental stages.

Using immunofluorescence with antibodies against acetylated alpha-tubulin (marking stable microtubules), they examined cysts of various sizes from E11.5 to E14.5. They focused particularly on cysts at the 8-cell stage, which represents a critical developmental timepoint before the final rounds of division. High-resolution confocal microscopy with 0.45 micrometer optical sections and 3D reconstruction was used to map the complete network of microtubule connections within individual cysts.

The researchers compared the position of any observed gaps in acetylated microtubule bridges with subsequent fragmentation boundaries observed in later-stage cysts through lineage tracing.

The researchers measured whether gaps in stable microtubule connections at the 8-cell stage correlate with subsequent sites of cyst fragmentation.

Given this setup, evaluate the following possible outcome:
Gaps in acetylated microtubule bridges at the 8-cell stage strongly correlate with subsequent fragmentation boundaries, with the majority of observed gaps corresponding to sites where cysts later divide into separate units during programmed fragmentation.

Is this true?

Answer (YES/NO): YES